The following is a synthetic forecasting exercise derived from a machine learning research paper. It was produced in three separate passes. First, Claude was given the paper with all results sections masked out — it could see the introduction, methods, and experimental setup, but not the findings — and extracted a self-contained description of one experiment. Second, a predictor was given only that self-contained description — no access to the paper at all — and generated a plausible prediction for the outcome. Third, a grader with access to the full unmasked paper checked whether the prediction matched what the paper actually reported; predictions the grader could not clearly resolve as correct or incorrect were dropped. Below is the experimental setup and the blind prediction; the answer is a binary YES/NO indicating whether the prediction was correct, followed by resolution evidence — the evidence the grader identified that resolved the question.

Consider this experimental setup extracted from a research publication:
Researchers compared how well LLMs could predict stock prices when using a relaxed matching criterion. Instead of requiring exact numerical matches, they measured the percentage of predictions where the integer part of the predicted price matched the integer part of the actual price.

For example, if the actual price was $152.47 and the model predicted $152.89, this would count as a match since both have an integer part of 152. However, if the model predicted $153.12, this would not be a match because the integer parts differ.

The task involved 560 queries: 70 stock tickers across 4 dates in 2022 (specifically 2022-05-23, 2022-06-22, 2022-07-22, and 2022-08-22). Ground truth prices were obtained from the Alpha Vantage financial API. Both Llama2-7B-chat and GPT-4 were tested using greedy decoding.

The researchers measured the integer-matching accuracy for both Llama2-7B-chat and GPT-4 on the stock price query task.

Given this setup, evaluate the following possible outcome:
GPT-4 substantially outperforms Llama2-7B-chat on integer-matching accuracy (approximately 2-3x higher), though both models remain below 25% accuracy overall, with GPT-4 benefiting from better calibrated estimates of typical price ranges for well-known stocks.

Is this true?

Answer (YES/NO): NO